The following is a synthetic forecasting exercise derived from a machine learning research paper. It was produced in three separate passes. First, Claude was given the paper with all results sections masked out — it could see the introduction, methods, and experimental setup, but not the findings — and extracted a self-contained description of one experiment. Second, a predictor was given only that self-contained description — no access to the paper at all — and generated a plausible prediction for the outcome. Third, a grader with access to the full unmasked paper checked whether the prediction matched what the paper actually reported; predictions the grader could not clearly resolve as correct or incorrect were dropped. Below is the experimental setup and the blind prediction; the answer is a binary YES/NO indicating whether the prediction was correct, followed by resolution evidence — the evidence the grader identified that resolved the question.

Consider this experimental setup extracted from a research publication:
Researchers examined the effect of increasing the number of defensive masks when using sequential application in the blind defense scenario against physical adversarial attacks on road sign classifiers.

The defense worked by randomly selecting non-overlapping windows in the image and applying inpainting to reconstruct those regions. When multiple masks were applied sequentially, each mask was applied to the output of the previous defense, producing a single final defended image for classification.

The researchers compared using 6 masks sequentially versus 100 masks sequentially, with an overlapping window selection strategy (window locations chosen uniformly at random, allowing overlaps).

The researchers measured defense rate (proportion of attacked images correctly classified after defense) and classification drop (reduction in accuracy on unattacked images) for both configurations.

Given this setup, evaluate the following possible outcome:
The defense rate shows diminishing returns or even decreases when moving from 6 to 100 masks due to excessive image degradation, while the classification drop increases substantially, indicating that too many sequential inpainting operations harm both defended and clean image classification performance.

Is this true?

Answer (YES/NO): YES